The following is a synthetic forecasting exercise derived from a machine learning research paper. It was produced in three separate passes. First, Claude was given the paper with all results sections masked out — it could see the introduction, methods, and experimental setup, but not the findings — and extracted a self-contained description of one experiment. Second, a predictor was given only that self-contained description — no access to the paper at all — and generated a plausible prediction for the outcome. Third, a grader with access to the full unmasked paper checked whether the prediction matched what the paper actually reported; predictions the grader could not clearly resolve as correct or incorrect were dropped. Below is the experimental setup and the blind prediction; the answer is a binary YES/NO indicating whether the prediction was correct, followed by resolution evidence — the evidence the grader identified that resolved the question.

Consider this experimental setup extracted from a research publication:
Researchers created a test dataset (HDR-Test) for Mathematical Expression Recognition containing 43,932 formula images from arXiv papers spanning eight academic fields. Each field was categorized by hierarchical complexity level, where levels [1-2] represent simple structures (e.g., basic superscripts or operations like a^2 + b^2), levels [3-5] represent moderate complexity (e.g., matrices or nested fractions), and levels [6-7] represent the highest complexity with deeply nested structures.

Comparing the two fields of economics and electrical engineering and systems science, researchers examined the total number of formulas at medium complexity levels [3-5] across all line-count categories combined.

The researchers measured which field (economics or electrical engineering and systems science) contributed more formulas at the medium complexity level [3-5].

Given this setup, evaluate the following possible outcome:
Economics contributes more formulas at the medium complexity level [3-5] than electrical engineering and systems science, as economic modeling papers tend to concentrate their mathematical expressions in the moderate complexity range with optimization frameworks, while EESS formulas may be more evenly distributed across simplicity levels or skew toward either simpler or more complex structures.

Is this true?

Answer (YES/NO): YES